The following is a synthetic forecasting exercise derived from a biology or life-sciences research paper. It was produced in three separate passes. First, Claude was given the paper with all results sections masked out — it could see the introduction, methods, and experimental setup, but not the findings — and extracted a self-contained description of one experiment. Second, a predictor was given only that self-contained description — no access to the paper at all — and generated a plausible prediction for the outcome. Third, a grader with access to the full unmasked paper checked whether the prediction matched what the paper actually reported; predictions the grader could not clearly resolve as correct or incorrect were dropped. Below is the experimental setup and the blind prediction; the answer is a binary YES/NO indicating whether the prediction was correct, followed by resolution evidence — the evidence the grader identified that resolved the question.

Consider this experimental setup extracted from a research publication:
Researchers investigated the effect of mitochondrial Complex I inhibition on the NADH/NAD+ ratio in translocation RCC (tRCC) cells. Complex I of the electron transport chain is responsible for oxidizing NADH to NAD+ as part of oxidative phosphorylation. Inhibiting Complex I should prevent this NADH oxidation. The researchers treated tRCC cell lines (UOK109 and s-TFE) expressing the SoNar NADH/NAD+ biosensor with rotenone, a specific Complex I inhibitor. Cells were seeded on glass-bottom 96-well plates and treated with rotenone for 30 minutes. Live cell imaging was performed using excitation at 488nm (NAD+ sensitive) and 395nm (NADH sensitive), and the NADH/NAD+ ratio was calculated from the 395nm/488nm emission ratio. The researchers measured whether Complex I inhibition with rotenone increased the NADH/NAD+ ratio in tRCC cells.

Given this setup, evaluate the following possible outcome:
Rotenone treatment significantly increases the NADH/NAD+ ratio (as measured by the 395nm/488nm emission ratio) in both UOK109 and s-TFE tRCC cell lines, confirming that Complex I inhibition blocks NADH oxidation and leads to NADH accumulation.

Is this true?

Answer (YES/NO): YES